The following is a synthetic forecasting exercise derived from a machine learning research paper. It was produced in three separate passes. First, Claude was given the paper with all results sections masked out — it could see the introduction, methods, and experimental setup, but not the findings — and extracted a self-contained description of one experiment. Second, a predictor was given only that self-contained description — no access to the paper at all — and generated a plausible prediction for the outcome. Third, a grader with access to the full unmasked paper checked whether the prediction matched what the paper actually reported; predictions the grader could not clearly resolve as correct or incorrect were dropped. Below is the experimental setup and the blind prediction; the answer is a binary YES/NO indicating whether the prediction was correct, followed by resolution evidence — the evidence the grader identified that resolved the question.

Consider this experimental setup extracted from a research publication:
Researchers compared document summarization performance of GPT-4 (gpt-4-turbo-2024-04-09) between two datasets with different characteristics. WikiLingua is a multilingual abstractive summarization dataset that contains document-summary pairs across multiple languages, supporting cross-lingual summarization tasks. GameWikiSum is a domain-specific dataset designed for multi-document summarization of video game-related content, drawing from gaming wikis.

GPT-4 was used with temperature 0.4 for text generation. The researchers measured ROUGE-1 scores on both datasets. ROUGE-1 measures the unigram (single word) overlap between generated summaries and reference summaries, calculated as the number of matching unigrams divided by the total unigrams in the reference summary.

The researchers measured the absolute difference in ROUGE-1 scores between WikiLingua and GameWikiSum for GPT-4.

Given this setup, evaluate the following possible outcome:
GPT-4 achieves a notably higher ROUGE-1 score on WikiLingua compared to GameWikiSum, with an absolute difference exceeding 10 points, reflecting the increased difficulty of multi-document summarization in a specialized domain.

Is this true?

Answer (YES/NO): NO